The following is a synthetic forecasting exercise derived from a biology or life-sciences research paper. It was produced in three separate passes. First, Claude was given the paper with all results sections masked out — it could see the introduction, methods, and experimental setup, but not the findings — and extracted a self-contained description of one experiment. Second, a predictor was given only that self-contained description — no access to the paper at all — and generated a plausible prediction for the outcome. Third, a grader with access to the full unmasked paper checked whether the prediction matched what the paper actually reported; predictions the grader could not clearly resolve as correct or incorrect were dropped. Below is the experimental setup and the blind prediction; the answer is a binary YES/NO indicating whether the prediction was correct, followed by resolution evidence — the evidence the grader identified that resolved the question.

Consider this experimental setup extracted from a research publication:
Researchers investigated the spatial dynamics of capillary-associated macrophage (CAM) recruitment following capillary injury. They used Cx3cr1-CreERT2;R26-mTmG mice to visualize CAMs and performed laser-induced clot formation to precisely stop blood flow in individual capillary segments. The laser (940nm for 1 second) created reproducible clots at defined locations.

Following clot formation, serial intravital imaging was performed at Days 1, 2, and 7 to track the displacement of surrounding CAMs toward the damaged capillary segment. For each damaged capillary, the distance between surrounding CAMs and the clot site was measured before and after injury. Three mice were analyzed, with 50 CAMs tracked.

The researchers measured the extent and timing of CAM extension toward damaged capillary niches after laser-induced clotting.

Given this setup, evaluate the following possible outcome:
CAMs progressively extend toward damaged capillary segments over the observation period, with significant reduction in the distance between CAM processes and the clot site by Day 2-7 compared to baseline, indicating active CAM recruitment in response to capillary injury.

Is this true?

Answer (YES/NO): YES